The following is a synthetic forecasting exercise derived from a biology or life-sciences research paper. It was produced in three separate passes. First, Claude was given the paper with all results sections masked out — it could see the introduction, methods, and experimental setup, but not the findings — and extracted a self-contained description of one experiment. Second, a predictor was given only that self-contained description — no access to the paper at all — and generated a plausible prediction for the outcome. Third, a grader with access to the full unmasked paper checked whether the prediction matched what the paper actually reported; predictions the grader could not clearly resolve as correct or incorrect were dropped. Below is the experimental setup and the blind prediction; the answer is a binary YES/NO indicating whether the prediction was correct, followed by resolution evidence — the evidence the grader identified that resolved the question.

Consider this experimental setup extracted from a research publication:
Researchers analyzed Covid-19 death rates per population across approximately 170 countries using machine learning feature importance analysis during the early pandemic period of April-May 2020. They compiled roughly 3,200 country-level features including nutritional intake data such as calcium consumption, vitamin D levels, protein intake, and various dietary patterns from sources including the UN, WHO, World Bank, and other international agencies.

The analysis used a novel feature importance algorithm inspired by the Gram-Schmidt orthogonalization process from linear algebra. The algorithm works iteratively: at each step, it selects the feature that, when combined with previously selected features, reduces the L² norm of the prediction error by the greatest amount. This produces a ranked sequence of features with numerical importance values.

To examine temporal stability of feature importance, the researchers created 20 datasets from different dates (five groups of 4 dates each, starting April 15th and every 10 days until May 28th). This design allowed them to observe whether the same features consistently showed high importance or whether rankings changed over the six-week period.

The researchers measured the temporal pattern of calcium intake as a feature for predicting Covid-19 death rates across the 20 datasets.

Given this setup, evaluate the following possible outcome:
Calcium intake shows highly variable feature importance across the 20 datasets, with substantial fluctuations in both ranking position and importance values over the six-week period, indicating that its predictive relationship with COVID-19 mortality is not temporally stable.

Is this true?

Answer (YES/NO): NO